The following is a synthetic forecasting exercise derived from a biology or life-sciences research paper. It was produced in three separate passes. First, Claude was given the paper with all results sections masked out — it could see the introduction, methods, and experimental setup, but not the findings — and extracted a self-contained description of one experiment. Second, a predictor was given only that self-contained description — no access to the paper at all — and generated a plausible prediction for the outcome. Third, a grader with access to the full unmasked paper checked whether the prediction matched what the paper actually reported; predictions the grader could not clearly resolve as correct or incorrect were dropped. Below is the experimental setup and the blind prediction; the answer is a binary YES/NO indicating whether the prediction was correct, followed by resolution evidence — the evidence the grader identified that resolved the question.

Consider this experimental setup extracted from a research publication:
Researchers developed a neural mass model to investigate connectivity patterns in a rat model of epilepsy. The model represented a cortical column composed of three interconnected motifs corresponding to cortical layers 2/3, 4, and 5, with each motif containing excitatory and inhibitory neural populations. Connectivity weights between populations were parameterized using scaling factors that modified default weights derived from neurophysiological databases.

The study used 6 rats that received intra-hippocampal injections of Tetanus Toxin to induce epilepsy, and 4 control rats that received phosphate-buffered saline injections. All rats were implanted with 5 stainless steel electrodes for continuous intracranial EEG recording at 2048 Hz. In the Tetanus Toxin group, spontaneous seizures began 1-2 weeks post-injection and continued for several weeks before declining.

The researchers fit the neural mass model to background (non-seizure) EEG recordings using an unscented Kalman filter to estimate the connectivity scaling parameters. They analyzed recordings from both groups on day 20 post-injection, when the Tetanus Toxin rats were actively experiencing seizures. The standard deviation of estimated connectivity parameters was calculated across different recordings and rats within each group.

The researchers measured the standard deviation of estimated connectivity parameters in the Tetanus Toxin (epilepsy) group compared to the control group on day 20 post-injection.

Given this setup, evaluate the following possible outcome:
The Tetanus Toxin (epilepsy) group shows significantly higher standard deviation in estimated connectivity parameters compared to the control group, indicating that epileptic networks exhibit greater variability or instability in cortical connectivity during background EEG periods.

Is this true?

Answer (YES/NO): NO